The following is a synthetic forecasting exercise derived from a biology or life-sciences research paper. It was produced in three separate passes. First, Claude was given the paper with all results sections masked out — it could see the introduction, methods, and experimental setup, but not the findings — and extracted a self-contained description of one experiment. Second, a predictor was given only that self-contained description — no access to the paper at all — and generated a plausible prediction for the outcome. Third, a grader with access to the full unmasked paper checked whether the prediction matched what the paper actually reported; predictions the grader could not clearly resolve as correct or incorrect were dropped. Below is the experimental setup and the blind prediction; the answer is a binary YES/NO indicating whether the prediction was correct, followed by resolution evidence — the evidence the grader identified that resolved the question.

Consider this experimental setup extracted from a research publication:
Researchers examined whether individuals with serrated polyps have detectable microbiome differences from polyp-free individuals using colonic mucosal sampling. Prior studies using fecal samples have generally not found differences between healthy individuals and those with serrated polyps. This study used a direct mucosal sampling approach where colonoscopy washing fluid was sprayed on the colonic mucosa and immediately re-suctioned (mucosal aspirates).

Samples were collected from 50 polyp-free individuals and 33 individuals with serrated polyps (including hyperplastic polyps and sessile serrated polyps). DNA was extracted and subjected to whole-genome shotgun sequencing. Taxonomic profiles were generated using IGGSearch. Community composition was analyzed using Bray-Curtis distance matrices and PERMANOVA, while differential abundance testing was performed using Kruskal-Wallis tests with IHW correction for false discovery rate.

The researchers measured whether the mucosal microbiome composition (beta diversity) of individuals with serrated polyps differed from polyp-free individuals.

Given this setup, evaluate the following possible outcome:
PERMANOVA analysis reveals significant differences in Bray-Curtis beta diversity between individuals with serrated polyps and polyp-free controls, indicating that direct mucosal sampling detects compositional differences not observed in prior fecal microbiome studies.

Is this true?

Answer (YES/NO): YES